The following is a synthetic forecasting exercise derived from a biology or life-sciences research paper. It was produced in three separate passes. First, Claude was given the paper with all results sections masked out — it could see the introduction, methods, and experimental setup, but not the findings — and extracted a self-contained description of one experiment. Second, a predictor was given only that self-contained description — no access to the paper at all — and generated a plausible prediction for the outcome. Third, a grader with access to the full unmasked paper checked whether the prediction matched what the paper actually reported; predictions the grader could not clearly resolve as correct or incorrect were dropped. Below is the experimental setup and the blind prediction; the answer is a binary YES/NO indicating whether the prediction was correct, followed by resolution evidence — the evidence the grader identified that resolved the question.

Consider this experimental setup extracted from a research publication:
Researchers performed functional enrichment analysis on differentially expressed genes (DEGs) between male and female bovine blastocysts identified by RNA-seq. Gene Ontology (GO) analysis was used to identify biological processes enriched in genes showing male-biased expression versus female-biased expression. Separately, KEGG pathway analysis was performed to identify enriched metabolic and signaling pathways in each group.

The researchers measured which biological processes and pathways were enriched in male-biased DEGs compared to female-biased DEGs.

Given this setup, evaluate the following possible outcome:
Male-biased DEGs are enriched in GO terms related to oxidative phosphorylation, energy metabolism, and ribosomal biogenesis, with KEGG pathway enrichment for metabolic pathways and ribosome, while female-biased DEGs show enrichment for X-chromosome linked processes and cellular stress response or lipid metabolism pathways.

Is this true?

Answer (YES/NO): NO